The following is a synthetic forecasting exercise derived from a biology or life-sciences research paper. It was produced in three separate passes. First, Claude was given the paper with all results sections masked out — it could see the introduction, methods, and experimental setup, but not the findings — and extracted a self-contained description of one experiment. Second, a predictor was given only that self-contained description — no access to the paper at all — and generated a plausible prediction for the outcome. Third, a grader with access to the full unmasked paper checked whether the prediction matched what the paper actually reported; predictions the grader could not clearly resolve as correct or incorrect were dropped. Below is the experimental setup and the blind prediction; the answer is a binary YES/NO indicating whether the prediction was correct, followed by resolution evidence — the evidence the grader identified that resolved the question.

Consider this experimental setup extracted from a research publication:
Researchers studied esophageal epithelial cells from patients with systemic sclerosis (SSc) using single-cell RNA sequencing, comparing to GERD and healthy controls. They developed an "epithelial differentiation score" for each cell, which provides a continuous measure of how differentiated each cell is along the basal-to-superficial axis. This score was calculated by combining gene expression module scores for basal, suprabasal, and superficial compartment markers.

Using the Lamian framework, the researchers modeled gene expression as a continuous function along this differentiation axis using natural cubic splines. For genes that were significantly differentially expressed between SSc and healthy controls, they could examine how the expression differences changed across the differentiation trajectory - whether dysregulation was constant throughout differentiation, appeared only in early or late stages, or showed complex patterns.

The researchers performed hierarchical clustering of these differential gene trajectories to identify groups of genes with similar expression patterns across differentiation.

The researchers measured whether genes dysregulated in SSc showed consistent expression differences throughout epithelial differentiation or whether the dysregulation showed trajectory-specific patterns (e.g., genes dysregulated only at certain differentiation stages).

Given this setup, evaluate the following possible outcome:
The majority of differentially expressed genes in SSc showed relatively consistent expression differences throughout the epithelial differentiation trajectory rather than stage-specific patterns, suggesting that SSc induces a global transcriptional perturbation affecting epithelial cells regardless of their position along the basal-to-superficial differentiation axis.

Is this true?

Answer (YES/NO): NO